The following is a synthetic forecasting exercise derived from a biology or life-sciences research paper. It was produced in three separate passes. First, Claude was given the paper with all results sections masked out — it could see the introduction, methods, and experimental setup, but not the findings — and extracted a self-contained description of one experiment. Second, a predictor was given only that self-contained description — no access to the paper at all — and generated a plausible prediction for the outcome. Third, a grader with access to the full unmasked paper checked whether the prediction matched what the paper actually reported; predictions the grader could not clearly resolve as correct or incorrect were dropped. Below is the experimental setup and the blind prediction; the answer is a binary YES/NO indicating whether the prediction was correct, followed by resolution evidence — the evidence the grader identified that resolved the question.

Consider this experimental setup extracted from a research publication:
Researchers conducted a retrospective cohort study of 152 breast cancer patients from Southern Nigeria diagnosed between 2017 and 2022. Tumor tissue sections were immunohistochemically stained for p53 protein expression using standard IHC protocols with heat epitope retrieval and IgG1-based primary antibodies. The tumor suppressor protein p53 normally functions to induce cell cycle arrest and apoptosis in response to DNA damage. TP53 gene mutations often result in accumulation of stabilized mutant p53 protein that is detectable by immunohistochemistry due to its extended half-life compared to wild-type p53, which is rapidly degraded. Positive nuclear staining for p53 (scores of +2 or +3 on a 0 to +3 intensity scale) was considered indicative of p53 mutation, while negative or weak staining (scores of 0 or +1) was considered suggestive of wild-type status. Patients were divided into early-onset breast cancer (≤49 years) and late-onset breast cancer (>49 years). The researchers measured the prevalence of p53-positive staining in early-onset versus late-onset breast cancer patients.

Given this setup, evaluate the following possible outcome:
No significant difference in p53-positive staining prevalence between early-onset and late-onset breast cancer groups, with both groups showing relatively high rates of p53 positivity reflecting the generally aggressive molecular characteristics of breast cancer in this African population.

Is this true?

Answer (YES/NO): NO